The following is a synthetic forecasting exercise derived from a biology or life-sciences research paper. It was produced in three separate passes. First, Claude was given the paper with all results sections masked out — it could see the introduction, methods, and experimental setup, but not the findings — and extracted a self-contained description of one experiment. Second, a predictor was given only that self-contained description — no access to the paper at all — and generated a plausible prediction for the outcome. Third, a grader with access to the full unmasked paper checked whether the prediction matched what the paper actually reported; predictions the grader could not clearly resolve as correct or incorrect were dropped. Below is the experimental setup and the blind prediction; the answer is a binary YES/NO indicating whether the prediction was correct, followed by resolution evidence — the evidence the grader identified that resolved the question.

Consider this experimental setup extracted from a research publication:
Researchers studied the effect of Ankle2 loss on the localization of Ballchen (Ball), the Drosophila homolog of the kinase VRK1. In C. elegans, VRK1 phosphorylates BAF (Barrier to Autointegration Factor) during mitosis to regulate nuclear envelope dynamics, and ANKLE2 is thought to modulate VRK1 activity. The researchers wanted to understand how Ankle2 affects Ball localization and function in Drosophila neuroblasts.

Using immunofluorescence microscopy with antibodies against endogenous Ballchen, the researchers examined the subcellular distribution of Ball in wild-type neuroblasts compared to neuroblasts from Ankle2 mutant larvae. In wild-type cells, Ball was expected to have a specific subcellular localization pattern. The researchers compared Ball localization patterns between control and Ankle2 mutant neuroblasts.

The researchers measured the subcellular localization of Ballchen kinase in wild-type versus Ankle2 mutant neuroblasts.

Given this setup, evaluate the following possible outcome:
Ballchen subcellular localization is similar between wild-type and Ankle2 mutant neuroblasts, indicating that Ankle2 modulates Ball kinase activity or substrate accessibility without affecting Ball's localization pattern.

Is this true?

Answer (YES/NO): NO